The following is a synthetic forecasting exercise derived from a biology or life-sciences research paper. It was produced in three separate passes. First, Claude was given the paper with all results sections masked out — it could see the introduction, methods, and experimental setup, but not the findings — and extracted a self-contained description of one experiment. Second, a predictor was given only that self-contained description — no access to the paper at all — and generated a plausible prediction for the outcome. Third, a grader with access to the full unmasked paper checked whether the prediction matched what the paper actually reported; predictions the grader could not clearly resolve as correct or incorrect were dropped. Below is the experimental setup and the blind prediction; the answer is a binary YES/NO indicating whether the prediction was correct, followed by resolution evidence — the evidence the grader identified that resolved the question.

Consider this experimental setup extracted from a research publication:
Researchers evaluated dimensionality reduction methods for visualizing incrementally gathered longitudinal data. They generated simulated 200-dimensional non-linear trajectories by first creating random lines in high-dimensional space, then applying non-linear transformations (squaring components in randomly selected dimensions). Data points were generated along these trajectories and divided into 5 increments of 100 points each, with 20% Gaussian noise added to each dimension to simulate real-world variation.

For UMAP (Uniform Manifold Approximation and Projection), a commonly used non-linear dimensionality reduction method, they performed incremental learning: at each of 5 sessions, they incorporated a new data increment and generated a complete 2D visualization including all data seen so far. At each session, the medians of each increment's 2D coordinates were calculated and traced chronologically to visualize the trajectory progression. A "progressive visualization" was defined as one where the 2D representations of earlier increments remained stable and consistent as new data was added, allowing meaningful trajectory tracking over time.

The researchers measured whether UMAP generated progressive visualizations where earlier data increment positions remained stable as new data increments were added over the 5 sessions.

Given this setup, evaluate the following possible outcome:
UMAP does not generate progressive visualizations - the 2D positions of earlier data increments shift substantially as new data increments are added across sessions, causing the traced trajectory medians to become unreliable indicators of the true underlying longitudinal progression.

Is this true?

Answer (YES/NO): YES